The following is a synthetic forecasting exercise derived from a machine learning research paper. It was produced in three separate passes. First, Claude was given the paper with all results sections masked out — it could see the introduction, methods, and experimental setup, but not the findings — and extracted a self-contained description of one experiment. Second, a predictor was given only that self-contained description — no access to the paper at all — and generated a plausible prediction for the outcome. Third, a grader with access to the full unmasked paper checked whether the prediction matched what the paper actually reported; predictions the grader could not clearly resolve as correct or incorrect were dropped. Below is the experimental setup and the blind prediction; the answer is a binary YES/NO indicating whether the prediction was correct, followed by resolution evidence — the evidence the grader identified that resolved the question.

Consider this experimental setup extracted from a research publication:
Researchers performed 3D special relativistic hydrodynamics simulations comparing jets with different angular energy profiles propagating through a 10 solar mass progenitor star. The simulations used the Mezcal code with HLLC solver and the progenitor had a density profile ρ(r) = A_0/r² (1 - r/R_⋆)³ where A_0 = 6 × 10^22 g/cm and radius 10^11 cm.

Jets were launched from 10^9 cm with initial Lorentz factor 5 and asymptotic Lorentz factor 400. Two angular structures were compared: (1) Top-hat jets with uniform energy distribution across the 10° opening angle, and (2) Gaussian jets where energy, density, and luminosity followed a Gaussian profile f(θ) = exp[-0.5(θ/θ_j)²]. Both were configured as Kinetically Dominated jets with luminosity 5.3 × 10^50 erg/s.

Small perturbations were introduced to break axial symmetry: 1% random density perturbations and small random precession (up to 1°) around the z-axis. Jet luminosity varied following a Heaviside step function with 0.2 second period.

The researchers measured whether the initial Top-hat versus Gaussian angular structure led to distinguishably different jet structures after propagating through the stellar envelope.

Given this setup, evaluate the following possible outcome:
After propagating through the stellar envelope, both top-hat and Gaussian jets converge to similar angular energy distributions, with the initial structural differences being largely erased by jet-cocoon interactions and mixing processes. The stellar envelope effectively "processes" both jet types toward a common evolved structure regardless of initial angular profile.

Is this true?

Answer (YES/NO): YES